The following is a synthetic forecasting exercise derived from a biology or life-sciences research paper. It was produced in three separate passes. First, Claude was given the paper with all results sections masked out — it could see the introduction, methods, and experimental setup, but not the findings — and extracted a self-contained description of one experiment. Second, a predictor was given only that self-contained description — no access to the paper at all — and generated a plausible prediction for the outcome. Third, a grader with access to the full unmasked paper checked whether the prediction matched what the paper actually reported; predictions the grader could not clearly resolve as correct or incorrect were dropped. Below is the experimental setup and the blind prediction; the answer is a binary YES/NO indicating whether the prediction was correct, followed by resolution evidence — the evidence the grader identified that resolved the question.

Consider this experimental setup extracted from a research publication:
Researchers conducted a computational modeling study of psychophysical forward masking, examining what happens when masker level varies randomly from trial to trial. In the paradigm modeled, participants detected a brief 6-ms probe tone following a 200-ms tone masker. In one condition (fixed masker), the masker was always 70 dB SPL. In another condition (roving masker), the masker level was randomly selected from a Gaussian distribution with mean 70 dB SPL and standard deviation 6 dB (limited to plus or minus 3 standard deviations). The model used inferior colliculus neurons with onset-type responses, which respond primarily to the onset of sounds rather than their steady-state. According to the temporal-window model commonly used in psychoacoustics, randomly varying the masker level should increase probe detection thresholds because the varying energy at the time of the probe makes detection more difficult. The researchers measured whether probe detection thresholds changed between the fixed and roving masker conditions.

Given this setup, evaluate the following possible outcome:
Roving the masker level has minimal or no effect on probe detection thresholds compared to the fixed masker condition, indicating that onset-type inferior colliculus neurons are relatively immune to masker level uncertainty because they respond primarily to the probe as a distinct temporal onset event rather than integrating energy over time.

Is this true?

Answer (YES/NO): YES